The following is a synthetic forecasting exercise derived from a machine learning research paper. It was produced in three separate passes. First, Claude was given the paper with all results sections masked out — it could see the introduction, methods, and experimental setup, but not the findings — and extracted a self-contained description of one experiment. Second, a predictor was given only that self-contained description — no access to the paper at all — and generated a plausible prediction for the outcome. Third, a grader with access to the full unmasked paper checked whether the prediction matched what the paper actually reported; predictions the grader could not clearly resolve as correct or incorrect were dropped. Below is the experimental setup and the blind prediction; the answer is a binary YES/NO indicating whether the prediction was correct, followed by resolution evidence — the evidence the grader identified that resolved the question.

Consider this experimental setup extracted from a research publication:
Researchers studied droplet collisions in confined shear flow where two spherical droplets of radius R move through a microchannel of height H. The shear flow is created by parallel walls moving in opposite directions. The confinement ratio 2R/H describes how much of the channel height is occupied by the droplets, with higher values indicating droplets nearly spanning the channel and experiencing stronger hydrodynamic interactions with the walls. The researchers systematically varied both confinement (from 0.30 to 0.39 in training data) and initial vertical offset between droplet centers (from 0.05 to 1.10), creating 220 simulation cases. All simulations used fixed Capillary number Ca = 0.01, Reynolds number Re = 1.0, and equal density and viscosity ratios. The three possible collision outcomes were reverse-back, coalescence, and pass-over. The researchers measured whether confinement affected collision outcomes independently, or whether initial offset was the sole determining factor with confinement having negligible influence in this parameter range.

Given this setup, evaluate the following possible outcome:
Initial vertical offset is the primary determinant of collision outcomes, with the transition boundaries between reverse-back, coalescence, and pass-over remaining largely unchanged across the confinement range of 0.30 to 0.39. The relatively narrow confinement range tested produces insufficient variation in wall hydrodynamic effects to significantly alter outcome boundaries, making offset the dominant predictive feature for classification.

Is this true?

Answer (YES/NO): NO